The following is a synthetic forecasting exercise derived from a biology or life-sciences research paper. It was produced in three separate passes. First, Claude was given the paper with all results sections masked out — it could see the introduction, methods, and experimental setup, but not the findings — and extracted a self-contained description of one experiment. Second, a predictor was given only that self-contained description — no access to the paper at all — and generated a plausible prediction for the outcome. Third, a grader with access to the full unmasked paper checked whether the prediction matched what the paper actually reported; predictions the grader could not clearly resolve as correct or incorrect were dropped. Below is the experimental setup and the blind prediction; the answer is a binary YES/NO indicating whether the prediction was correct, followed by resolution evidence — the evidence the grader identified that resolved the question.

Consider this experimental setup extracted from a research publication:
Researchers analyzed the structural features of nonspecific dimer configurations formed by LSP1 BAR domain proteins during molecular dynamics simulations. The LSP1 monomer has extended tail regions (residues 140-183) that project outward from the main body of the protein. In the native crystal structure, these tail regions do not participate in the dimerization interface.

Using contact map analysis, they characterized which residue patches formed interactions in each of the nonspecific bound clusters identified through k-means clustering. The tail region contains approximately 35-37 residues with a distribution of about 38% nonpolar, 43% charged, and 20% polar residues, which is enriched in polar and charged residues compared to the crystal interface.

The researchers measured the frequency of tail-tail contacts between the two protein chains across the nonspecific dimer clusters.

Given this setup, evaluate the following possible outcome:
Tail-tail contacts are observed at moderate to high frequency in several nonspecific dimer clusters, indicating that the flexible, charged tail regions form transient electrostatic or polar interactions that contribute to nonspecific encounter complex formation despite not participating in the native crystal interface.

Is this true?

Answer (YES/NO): NO